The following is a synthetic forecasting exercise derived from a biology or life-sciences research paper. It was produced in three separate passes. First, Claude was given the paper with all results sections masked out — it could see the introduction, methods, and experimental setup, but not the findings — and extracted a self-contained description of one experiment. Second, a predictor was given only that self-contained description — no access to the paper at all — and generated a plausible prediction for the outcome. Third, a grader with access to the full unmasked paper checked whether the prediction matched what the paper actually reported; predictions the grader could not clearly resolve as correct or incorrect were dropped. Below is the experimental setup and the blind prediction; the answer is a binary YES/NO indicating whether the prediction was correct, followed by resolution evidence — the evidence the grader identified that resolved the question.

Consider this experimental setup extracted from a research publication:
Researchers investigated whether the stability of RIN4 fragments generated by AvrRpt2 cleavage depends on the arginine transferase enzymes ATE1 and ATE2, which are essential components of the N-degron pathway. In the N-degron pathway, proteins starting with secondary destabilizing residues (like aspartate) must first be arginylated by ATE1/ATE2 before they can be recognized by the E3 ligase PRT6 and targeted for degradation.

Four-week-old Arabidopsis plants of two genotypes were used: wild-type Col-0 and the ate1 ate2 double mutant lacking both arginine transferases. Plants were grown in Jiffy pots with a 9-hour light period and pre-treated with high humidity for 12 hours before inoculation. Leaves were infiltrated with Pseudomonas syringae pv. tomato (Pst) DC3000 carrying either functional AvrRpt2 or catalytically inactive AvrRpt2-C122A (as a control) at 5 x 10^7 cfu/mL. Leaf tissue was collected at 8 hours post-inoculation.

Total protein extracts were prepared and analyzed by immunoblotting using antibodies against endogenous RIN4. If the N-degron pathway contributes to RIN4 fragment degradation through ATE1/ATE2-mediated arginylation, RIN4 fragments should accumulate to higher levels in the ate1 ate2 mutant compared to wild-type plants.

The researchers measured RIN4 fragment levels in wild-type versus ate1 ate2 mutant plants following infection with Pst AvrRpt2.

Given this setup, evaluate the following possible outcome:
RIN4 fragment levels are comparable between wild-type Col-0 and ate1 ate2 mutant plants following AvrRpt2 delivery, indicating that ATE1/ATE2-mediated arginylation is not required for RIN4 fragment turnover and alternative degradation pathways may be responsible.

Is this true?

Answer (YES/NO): YES